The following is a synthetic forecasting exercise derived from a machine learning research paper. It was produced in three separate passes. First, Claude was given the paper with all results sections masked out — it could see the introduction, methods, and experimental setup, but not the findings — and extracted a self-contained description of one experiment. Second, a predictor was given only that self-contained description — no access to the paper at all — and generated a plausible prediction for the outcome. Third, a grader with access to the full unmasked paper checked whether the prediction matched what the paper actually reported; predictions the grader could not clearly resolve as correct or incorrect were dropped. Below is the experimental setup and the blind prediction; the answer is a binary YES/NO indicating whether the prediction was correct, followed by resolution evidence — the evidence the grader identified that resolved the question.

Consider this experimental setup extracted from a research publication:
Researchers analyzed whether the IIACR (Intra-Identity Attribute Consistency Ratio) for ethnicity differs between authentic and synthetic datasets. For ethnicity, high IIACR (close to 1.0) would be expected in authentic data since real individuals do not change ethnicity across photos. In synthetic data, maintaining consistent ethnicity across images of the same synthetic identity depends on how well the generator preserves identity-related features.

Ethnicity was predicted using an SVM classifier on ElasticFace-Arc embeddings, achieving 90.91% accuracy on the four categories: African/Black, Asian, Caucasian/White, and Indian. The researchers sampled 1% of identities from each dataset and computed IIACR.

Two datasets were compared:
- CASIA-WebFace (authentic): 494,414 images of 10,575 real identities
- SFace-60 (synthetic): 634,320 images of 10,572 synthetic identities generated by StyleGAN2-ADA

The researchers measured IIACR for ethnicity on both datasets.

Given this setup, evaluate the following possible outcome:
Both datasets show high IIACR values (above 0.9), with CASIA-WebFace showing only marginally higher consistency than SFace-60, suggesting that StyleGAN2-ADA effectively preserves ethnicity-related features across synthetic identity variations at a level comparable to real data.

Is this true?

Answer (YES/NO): YES